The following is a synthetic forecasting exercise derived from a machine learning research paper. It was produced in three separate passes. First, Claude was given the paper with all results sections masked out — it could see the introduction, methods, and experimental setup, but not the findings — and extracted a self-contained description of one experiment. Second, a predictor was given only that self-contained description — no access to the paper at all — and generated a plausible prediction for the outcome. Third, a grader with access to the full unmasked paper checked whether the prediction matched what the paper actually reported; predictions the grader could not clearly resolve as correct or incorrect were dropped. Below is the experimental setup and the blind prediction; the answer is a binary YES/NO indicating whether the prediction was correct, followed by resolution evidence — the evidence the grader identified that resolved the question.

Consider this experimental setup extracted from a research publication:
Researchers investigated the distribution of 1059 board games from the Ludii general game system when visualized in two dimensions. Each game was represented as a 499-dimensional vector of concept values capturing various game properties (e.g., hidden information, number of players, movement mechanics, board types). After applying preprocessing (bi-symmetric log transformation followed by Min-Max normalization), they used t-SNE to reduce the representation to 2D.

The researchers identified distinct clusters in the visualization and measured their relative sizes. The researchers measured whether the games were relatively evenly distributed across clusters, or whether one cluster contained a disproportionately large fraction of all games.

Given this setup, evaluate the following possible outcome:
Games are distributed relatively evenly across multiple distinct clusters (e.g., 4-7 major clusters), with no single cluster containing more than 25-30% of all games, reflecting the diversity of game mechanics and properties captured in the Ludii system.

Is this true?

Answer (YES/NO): NO